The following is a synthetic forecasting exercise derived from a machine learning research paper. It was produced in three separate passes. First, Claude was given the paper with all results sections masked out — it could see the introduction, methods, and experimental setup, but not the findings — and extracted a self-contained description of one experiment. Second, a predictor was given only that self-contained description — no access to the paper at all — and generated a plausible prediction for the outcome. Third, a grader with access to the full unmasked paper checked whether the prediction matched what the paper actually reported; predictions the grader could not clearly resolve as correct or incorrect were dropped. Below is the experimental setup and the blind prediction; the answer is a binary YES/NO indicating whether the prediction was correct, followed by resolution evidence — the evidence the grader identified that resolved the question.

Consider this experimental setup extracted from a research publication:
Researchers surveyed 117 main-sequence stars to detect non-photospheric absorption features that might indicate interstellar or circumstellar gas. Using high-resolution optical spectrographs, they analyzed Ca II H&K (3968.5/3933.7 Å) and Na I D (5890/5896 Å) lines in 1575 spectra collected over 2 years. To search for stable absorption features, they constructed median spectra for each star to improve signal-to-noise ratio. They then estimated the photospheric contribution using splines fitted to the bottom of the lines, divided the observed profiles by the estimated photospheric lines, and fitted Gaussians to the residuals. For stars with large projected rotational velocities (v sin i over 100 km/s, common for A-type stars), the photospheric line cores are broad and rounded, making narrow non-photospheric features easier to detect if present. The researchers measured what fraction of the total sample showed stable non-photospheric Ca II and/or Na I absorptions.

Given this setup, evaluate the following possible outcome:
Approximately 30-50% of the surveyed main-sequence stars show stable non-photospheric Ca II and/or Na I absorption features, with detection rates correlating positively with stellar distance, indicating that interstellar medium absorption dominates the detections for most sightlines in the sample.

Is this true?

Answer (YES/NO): NO